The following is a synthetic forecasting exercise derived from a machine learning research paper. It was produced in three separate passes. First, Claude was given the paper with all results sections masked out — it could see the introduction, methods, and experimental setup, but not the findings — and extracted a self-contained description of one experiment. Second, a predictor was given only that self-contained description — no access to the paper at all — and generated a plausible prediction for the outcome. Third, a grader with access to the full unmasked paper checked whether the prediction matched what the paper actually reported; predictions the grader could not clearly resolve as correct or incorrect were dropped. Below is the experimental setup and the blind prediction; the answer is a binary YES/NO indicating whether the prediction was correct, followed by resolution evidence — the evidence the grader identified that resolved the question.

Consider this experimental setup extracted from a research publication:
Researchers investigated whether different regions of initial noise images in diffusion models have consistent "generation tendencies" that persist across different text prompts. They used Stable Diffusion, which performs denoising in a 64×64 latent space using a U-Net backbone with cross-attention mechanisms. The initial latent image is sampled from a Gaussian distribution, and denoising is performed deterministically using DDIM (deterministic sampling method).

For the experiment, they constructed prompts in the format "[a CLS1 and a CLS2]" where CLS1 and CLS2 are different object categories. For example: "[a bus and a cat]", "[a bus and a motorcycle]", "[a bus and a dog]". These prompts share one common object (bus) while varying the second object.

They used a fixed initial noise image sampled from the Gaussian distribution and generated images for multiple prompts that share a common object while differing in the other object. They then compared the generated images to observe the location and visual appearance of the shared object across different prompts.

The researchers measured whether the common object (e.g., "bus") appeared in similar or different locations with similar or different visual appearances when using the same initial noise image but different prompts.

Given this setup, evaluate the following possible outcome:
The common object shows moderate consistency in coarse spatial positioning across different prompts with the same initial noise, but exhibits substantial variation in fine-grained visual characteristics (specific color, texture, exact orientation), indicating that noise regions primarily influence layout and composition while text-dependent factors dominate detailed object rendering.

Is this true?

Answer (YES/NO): NO